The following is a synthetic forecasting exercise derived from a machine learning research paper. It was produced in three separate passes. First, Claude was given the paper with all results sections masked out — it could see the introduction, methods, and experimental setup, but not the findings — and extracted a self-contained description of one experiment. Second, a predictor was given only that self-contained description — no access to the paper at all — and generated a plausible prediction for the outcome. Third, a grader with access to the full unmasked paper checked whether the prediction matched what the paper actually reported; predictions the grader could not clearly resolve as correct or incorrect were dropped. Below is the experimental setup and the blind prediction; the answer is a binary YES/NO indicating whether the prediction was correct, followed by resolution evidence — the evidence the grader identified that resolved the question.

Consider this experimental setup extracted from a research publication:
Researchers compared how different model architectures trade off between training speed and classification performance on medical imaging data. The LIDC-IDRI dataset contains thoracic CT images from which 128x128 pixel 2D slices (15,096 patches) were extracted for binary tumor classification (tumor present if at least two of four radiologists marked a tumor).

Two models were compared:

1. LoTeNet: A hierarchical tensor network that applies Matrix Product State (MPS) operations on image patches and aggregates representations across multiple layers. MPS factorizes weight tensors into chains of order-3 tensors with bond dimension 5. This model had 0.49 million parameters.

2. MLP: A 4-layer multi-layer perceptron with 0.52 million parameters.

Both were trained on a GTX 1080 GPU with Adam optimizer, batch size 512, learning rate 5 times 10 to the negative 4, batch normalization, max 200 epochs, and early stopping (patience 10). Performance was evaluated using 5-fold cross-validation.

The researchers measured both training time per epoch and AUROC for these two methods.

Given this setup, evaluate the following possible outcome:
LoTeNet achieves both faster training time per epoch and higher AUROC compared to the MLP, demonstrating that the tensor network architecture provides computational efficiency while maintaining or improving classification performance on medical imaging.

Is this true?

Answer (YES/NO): NO